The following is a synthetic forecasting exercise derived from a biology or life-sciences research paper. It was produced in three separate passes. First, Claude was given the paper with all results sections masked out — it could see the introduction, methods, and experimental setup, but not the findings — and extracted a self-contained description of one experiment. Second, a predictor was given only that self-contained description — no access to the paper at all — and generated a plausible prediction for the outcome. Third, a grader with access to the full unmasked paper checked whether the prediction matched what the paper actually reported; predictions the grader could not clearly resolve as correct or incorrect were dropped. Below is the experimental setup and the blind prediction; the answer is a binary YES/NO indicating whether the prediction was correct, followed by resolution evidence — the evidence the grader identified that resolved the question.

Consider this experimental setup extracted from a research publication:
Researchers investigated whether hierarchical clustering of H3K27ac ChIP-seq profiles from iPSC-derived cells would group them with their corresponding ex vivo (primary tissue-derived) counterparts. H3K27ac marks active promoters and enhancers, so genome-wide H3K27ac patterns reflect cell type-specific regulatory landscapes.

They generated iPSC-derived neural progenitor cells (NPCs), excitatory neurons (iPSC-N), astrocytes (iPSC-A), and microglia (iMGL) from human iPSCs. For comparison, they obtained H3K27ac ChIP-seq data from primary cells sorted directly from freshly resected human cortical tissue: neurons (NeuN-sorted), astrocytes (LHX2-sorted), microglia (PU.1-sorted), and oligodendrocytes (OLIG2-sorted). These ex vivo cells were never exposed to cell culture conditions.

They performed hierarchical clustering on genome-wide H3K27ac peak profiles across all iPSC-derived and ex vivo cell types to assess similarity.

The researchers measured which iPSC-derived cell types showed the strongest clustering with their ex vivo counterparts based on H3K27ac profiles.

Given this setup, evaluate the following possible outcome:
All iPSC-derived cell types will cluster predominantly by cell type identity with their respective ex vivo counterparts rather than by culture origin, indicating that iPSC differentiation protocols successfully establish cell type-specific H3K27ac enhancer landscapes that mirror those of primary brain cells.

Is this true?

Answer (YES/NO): NO